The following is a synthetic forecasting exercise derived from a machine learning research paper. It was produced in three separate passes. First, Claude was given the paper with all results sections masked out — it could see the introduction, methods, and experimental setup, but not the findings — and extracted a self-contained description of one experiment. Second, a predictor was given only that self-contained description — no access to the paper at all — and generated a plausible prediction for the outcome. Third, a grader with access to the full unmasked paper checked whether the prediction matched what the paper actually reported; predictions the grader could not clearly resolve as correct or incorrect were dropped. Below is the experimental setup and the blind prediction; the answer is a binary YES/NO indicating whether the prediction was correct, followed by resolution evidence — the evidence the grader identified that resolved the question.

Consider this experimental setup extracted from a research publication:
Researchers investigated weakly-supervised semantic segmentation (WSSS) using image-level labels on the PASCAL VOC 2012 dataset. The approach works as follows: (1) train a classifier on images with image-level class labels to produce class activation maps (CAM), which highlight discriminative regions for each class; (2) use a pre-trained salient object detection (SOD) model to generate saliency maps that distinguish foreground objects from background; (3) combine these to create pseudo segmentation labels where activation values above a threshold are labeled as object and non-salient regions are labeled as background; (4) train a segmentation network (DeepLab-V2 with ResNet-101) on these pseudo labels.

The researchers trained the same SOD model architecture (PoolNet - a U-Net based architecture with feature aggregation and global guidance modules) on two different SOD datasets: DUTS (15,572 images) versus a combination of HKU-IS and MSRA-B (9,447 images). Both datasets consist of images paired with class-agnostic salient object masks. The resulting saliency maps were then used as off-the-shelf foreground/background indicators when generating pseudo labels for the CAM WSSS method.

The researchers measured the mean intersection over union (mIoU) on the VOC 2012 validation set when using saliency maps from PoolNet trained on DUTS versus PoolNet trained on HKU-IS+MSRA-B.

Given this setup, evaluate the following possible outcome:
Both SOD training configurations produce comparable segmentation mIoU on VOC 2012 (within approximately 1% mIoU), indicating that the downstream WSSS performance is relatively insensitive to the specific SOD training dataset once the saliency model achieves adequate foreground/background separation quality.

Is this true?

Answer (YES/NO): NO